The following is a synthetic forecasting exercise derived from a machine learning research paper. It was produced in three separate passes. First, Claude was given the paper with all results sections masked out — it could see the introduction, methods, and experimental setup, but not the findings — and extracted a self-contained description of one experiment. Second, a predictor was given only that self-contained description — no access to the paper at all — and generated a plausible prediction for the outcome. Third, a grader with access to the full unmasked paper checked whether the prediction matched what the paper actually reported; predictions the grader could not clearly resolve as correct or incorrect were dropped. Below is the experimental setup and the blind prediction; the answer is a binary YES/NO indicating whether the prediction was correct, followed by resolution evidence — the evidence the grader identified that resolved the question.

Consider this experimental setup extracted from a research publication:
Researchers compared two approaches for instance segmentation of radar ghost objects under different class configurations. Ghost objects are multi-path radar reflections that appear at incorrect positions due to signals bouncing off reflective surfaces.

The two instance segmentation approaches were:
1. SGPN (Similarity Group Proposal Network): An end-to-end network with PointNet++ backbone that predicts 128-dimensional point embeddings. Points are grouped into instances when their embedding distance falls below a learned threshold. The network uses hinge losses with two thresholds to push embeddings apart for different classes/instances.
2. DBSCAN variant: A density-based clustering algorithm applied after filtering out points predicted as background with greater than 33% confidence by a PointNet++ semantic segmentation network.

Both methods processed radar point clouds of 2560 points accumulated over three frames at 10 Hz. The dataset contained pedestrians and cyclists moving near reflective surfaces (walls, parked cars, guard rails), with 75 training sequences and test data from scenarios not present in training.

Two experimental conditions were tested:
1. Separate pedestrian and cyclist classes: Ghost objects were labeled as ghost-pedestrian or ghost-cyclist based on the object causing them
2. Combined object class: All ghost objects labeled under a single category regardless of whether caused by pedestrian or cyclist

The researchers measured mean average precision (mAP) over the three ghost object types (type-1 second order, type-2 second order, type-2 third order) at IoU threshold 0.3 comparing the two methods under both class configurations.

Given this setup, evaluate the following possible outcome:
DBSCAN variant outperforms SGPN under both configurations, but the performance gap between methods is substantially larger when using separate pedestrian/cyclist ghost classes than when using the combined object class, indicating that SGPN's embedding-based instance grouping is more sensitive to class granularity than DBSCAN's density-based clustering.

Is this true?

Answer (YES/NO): NO